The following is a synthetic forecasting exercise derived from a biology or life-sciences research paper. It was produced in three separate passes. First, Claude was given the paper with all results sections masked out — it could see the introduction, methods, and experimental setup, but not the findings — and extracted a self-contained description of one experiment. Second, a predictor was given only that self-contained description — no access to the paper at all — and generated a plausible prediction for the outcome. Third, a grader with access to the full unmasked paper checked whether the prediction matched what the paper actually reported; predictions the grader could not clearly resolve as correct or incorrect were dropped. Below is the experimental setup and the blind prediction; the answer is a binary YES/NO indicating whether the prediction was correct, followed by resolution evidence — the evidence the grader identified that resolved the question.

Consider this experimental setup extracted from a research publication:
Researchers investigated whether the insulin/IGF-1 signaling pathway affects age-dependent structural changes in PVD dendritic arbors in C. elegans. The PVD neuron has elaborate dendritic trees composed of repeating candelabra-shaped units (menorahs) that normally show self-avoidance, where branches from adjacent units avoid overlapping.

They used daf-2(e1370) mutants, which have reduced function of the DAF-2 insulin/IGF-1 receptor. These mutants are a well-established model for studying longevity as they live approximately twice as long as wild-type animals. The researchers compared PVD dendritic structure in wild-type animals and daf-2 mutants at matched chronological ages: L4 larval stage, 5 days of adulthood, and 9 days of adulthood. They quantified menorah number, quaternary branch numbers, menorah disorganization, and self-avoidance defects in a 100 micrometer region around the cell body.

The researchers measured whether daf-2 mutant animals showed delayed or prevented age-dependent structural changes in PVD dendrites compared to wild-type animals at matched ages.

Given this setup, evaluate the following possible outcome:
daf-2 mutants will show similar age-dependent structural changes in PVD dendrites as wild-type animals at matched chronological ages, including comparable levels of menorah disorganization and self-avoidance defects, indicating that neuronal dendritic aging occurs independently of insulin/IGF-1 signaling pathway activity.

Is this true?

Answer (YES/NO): YES